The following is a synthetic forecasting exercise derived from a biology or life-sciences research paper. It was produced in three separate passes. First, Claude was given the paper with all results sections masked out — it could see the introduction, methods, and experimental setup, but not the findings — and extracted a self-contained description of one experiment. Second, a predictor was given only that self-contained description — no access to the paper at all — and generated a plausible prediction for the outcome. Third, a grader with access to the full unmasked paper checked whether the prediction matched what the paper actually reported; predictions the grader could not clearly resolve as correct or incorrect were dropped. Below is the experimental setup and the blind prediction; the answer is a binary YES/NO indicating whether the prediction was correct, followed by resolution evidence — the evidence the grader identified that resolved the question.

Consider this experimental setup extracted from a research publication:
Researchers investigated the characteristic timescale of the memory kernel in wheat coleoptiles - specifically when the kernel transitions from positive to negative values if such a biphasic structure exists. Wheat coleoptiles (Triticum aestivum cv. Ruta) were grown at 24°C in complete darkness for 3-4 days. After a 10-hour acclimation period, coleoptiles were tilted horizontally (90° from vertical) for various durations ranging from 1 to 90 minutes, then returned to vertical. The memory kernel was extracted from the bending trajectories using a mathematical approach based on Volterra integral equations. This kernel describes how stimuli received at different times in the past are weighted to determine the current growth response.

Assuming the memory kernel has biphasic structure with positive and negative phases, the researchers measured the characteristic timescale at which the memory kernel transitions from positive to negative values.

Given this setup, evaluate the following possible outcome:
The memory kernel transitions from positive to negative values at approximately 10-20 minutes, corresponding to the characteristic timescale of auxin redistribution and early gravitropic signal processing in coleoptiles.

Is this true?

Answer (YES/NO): NO